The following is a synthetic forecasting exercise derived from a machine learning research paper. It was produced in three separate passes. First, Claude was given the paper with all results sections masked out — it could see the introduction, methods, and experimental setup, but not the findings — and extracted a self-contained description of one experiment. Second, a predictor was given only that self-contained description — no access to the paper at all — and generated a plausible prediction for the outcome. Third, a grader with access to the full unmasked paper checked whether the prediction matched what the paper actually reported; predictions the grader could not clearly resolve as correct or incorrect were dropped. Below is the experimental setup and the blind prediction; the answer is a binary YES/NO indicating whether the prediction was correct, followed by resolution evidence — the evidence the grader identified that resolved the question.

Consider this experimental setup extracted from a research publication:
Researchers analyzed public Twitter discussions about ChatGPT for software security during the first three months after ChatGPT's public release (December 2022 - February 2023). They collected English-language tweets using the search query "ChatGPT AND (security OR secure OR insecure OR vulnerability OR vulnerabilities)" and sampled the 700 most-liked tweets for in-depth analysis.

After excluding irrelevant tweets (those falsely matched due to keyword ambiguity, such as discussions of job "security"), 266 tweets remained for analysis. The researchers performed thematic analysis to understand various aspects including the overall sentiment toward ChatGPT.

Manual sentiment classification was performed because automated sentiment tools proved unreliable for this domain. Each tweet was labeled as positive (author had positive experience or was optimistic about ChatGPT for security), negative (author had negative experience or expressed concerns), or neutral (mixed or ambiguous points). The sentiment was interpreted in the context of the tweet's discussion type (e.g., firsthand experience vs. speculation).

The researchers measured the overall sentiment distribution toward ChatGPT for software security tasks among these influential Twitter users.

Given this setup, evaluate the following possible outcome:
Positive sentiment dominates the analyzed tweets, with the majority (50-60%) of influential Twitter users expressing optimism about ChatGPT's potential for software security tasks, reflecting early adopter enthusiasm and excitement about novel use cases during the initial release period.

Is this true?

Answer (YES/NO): YES